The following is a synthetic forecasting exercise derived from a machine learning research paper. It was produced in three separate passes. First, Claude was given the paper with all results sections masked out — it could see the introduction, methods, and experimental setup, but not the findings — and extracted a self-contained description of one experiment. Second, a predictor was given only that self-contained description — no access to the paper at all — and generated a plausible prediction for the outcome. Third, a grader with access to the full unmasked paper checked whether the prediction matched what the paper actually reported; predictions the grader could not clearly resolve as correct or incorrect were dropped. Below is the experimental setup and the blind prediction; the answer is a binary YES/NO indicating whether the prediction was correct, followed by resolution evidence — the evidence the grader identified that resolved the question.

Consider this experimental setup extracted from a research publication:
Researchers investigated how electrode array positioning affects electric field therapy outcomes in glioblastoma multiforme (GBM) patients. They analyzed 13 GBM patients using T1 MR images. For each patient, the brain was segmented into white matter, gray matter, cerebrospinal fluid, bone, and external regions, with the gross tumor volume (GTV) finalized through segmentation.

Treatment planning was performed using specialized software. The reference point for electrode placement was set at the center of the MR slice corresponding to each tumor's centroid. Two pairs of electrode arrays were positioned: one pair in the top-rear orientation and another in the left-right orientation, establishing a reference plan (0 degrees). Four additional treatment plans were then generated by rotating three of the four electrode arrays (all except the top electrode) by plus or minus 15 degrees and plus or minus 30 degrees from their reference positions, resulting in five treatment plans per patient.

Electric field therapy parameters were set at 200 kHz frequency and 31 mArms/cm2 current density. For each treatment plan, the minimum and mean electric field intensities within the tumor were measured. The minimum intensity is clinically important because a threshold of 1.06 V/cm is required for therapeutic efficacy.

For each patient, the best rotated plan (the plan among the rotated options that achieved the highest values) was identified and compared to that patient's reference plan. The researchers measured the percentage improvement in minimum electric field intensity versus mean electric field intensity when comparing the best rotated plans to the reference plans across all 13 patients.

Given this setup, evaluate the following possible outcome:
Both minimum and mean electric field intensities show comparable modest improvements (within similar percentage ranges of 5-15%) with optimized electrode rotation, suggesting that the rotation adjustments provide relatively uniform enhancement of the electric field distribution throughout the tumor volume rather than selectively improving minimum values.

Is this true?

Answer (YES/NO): NO